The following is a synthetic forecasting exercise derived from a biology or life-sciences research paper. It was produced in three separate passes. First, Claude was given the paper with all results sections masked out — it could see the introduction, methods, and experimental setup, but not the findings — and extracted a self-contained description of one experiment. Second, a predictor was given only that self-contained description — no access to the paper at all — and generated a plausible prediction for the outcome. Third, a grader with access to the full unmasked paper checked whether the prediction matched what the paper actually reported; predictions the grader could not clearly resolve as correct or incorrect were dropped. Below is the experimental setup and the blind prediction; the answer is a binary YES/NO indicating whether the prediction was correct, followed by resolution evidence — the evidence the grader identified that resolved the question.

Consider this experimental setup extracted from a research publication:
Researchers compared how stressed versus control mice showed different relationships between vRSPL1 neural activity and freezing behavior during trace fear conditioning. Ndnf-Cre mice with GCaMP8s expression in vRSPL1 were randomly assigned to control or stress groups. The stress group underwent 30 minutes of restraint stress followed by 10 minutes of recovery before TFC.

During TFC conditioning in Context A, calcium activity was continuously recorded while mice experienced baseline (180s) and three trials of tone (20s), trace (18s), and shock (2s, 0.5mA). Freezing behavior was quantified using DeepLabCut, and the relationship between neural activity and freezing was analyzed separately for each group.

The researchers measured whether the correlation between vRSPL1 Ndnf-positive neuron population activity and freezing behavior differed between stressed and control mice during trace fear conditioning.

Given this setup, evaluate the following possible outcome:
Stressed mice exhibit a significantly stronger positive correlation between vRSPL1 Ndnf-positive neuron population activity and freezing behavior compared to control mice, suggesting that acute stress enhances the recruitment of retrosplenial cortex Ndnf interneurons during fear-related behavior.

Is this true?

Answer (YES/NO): NO